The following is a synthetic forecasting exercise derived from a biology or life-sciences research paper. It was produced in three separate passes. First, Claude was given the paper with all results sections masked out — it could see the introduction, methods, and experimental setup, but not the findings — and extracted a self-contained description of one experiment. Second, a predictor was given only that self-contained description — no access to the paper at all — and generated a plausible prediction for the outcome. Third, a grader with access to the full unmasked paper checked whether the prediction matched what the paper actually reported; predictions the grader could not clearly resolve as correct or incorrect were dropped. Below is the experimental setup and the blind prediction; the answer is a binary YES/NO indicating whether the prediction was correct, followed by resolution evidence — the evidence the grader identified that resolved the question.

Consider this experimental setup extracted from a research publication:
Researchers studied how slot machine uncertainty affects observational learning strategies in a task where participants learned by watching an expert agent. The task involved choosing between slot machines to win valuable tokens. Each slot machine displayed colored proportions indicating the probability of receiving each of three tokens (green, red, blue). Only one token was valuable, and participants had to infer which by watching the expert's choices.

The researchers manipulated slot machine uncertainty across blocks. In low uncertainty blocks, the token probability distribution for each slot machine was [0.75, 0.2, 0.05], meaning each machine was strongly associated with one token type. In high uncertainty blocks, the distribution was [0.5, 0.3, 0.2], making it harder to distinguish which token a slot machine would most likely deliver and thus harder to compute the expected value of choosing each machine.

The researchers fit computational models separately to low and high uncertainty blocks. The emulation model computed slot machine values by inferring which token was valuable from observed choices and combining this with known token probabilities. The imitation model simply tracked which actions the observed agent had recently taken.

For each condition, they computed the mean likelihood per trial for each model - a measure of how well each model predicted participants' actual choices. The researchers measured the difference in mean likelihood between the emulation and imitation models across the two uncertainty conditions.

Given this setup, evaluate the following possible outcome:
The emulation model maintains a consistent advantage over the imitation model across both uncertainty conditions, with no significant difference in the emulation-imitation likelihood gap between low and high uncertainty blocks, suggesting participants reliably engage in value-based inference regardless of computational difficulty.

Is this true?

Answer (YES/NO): NO